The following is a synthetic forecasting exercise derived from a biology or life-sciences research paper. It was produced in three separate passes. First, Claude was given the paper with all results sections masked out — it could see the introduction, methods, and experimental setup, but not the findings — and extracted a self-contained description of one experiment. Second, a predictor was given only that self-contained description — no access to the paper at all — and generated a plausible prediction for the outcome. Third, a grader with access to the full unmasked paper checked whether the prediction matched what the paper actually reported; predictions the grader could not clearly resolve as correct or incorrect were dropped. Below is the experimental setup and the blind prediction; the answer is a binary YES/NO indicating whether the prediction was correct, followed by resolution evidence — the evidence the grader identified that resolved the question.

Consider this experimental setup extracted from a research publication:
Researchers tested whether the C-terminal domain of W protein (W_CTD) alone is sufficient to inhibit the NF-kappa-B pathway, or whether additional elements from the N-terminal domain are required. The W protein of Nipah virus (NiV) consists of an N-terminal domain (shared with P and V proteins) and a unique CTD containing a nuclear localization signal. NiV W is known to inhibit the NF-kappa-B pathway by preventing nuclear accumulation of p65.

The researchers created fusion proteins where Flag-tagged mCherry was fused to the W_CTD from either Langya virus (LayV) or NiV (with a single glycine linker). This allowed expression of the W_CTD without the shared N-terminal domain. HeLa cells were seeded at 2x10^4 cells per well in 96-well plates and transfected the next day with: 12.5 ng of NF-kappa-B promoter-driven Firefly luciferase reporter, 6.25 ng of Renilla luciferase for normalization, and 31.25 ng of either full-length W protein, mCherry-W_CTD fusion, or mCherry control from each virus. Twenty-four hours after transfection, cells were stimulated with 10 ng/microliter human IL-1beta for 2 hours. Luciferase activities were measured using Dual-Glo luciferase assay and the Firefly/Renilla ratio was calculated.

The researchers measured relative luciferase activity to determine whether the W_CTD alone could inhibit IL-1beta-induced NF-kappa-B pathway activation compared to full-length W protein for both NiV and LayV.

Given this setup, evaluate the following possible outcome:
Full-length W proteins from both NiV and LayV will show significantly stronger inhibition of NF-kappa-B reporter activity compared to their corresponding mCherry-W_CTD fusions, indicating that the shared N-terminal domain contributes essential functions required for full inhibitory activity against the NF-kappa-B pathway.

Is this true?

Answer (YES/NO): NO